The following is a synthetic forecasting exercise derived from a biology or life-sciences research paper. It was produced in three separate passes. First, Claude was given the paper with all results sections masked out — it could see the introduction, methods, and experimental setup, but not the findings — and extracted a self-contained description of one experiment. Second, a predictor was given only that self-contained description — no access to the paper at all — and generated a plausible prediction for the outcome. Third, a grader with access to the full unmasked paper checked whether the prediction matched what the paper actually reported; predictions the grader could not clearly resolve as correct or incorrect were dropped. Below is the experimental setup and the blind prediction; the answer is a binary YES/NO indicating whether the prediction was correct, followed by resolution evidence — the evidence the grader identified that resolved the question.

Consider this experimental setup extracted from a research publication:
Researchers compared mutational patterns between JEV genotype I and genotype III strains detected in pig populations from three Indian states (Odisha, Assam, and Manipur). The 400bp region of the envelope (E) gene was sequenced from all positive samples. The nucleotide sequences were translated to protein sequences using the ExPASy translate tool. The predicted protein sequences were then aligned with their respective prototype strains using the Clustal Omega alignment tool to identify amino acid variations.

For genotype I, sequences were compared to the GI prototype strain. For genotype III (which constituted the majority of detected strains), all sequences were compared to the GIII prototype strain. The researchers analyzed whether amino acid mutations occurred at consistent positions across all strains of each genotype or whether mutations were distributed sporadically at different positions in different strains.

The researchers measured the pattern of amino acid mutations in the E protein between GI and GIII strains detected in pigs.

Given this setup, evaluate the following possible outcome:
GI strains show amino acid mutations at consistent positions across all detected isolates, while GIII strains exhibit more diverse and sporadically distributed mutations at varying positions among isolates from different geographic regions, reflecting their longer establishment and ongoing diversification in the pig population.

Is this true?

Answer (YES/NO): NO